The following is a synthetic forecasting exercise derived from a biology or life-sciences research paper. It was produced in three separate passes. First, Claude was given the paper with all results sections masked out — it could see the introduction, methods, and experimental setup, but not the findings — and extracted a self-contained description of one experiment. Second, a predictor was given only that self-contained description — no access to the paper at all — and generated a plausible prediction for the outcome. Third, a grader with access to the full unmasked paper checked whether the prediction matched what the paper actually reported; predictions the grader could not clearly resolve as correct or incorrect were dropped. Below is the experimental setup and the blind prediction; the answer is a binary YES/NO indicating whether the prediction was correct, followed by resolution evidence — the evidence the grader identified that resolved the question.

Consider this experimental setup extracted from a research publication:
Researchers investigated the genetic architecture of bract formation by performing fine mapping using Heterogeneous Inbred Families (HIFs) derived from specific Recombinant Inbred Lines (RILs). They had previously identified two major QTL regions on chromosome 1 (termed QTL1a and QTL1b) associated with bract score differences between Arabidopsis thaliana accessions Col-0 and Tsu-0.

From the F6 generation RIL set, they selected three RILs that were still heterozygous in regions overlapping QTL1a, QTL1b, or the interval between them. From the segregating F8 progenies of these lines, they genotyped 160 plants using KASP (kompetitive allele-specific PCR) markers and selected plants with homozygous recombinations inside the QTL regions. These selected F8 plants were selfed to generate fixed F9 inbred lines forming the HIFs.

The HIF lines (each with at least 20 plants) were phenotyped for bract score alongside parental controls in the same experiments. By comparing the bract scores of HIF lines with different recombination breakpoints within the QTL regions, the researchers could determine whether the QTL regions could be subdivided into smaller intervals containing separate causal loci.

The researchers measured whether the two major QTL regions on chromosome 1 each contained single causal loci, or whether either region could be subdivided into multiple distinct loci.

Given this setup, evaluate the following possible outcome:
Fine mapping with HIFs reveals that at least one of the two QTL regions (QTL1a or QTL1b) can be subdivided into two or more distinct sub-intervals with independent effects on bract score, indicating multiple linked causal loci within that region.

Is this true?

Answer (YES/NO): NO